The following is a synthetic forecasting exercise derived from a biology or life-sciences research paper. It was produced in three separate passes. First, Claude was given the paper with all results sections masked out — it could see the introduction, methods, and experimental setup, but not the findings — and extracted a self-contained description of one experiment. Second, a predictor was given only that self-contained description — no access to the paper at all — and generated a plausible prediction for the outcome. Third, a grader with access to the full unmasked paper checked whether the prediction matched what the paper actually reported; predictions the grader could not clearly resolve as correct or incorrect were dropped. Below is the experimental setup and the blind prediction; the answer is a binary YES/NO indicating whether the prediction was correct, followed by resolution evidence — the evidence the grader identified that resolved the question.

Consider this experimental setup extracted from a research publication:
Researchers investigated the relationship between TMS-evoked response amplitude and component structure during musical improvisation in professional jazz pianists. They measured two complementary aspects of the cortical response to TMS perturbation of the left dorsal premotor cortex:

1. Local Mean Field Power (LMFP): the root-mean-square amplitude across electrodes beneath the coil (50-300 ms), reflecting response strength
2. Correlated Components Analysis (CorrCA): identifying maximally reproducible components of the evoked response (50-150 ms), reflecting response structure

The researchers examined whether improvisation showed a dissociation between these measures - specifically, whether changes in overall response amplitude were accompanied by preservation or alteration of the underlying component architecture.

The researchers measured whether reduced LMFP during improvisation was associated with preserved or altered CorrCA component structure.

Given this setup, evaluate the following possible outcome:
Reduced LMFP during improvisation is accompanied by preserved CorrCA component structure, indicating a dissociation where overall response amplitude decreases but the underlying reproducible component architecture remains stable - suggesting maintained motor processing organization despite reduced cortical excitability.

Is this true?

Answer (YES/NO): YES